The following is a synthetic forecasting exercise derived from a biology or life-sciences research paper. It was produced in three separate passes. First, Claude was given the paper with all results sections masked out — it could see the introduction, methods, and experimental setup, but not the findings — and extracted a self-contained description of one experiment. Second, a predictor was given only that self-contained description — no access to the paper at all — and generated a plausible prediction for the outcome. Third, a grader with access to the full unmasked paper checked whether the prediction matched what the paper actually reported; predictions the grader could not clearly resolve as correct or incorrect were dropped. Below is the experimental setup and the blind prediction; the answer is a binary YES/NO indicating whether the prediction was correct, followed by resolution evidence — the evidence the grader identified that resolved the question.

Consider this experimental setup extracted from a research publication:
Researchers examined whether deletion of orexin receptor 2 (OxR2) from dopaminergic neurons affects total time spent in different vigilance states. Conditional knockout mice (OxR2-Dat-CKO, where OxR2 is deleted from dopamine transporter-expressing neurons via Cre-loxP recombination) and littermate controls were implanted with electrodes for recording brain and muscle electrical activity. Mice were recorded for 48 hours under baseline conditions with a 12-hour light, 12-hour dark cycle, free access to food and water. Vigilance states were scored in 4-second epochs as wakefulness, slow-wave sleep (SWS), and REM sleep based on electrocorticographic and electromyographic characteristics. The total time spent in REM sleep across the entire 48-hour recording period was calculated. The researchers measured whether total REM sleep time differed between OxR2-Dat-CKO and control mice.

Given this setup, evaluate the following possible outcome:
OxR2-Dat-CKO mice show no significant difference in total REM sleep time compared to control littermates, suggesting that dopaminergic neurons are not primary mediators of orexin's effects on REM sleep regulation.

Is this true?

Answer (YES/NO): NO